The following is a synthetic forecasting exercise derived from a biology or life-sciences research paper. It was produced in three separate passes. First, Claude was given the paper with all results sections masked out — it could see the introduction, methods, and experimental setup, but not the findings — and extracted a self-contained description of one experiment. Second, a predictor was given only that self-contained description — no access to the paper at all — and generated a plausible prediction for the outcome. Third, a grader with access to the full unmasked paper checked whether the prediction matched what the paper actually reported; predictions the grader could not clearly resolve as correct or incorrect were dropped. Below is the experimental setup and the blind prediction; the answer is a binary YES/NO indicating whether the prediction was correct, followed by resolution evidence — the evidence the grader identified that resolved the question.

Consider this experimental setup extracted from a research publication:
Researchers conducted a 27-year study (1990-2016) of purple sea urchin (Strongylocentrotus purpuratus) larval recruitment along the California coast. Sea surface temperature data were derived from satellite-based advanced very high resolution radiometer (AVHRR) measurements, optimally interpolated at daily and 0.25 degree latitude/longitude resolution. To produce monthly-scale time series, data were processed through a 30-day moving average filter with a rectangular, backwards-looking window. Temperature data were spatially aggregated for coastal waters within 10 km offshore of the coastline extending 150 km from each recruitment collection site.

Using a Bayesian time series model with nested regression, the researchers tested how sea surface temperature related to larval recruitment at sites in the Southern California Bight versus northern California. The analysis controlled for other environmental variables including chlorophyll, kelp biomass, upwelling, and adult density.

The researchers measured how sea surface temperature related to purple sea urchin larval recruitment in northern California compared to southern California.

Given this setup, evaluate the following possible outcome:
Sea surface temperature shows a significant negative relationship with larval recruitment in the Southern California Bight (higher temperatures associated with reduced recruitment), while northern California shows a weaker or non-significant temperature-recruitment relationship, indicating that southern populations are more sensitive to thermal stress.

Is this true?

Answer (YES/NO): NO